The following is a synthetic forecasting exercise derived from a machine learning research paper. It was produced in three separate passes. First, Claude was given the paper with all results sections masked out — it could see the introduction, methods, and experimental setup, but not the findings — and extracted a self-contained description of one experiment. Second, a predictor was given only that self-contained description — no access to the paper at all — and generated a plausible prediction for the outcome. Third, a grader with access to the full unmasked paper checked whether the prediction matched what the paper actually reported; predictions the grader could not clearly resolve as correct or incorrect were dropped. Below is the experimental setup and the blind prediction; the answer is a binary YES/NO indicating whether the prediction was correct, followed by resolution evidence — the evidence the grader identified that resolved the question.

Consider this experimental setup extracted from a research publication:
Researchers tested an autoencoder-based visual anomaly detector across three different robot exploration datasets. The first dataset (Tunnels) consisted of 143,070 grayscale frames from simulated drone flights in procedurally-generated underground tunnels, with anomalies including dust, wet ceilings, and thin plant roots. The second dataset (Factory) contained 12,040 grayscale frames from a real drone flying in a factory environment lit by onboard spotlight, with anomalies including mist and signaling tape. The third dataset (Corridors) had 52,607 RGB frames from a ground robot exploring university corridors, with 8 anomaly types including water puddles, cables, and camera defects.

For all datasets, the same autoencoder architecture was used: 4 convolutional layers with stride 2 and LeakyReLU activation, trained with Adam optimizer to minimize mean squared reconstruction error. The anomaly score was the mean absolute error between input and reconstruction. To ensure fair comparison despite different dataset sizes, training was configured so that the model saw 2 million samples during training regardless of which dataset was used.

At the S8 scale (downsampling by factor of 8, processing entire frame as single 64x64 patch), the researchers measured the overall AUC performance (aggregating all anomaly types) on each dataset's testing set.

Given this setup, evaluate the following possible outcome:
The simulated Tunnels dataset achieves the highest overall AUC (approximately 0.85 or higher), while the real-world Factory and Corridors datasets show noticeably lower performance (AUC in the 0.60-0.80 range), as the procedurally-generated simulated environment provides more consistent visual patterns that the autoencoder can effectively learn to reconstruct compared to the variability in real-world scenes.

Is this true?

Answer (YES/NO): NO